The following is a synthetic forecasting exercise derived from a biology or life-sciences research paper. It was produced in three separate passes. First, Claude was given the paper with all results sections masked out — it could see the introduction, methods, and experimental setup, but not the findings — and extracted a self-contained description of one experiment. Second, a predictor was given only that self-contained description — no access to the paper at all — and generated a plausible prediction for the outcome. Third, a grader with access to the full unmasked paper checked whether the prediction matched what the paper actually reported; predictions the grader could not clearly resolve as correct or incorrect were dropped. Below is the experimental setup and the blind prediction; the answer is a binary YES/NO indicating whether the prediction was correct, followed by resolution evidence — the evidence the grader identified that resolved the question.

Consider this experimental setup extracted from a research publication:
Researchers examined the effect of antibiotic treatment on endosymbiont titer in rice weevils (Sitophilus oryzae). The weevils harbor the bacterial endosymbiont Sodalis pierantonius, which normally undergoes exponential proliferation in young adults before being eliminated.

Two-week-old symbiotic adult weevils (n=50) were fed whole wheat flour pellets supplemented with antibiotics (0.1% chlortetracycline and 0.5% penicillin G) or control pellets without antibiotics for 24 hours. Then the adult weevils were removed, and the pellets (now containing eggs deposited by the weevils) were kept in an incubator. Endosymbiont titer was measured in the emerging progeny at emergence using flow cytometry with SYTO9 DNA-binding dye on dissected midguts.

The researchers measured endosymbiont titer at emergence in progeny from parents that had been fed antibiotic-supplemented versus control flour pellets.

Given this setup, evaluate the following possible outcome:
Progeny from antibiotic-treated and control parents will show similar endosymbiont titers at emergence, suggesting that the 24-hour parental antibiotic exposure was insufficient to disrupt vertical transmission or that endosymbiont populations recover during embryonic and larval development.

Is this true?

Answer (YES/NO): NO